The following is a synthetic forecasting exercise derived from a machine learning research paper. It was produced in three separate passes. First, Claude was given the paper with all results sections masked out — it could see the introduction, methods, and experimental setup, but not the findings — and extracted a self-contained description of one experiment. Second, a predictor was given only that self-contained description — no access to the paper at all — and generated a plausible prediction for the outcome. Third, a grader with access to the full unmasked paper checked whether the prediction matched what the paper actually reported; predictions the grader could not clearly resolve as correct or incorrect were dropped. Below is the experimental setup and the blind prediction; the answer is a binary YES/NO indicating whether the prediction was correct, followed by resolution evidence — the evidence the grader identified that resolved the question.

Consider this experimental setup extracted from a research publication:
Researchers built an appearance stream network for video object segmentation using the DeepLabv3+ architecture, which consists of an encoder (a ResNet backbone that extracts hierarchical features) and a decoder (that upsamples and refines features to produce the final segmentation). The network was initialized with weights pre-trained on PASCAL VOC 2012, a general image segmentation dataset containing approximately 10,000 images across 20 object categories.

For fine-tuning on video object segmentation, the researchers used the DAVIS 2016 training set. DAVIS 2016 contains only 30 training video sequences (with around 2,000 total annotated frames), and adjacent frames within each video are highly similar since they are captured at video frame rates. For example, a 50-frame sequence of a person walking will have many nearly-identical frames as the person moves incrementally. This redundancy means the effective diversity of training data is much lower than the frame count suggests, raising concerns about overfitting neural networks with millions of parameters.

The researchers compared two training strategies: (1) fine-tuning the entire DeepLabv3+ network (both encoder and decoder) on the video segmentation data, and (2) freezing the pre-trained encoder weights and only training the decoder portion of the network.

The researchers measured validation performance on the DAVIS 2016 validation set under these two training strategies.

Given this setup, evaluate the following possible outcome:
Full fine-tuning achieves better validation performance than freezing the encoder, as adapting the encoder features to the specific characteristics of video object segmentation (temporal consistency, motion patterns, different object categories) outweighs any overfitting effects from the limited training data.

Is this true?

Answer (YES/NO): NO